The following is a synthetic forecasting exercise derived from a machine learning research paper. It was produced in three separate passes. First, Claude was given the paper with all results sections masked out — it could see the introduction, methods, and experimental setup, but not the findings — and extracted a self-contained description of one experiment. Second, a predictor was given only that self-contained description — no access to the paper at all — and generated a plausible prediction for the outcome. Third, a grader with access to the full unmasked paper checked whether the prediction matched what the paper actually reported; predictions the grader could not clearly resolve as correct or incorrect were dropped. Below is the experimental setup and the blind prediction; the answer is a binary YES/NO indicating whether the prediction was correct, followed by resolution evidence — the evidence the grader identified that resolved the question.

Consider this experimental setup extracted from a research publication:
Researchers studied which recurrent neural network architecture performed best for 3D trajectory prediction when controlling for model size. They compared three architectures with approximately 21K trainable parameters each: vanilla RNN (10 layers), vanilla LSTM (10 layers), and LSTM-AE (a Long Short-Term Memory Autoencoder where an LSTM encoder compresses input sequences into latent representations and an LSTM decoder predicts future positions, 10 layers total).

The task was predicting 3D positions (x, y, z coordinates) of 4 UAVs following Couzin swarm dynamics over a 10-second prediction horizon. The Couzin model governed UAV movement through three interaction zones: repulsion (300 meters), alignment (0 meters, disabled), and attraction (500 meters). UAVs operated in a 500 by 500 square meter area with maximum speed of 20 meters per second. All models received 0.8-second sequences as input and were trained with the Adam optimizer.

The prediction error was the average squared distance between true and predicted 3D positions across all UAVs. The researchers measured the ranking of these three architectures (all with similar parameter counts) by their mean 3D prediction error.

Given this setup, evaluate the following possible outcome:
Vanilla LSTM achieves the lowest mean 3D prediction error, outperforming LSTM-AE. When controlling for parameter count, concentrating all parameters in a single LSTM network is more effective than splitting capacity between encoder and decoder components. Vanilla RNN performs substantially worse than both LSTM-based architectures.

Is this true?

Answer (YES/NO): NO